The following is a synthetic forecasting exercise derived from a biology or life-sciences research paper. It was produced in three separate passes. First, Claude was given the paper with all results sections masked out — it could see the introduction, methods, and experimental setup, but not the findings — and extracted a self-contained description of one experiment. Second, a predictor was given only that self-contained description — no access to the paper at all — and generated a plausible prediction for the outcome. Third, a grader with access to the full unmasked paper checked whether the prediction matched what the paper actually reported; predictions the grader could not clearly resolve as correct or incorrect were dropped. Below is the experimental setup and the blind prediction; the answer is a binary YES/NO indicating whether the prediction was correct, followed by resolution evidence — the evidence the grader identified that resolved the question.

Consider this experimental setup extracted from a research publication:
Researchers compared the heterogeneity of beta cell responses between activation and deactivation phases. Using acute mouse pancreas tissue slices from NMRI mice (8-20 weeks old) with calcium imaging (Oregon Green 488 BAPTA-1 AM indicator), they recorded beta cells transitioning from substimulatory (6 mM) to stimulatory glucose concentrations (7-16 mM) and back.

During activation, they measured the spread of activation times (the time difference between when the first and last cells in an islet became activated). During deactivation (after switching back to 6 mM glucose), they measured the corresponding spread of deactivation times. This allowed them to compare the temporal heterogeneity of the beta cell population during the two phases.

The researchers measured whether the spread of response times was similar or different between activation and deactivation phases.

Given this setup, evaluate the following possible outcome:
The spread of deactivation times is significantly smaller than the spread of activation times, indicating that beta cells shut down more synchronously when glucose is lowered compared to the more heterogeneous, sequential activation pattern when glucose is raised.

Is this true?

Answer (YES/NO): YES